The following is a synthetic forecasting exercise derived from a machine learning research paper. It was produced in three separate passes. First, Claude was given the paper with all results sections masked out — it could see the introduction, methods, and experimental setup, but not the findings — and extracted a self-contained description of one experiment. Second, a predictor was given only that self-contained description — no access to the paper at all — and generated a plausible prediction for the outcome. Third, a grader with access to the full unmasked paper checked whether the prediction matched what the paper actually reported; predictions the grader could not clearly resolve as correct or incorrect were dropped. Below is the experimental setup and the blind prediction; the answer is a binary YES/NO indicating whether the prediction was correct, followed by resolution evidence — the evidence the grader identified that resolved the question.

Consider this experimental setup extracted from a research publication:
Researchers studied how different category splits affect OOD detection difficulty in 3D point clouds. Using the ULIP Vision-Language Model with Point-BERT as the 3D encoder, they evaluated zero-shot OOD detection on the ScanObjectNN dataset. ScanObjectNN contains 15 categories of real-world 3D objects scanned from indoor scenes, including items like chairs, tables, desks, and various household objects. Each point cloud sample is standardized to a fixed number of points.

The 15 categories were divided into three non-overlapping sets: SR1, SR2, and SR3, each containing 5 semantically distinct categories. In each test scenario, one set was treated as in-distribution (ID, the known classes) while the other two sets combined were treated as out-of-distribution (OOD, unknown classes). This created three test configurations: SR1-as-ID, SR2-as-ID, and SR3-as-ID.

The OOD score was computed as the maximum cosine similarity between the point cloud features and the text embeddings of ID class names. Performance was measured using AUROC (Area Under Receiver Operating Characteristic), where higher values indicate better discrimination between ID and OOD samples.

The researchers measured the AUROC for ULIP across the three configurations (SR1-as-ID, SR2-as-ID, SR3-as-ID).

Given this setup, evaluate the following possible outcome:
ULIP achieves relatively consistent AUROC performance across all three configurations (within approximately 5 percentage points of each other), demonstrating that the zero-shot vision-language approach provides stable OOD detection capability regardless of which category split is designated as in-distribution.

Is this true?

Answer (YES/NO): NO